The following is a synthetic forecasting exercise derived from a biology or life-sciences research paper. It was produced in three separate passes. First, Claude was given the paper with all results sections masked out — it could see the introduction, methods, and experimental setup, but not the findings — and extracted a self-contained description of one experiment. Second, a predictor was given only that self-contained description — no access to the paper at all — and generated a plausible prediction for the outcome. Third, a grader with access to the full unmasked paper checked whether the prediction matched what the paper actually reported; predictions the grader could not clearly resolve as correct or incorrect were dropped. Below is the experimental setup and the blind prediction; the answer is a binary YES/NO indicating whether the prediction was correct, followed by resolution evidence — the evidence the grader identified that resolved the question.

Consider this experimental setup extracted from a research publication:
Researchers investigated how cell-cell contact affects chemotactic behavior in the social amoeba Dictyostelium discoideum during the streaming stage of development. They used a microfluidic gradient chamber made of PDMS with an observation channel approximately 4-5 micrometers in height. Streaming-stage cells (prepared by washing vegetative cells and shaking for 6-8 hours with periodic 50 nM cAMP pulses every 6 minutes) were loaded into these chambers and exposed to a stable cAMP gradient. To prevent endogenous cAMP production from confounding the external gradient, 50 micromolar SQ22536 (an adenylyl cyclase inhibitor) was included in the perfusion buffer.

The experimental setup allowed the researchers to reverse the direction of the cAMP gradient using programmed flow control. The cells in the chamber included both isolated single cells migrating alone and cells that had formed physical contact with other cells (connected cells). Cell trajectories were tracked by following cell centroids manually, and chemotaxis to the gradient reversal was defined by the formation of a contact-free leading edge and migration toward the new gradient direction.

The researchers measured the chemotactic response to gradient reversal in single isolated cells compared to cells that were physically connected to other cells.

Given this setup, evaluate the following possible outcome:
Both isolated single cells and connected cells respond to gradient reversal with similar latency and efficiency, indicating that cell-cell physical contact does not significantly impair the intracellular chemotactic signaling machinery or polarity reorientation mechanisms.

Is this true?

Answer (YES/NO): NO